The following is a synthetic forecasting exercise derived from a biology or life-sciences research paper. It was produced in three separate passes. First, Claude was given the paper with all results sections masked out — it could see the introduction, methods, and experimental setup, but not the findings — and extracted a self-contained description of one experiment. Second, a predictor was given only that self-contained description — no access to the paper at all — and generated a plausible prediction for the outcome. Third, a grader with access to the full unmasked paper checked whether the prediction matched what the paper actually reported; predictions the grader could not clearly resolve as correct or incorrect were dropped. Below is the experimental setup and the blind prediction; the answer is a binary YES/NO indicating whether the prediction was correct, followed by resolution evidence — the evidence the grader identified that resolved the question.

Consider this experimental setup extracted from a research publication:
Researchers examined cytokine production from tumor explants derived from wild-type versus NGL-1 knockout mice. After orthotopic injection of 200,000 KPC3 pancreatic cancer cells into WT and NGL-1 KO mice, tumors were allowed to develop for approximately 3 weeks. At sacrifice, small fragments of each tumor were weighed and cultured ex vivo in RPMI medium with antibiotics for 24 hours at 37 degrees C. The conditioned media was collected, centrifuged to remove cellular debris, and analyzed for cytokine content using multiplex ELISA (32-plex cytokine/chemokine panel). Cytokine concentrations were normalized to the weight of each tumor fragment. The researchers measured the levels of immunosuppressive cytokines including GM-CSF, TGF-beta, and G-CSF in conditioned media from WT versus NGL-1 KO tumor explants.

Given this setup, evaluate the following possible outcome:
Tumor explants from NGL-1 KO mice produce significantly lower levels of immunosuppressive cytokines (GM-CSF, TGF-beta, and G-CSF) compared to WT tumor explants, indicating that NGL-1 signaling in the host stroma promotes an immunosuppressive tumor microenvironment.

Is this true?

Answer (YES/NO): YES